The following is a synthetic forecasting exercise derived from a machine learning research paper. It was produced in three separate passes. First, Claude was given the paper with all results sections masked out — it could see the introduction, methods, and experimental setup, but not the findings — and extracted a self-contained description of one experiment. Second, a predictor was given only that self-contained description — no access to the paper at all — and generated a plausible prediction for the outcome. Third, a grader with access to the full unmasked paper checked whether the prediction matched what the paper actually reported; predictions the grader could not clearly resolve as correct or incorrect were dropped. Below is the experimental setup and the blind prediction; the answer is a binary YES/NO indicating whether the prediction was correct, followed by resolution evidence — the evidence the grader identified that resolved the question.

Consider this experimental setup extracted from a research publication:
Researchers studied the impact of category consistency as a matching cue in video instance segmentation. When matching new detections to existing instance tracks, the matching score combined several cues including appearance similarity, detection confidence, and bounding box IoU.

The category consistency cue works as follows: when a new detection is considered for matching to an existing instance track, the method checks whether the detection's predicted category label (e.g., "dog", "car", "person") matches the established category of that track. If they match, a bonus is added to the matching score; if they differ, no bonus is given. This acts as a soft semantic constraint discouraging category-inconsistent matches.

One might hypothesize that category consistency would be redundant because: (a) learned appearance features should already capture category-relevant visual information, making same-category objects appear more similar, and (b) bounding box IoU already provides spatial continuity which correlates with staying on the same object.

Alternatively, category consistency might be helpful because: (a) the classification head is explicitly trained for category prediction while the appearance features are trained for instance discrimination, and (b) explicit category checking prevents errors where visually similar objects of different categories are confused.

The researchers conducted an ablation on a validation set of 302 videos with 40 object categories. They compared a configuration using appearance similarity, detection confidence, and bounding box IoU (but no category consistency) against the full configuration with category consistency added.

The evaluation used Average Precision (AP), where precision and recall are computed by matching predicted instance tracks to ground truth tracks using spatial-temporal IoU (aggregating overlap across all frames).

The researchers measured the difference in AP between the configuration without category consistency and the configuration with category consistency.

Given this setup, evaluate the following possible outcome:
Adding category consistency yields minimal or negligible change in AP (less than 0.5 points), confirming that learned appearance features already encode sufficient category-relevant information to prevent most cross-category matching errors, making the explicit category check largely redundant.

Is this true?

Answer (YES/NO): NO